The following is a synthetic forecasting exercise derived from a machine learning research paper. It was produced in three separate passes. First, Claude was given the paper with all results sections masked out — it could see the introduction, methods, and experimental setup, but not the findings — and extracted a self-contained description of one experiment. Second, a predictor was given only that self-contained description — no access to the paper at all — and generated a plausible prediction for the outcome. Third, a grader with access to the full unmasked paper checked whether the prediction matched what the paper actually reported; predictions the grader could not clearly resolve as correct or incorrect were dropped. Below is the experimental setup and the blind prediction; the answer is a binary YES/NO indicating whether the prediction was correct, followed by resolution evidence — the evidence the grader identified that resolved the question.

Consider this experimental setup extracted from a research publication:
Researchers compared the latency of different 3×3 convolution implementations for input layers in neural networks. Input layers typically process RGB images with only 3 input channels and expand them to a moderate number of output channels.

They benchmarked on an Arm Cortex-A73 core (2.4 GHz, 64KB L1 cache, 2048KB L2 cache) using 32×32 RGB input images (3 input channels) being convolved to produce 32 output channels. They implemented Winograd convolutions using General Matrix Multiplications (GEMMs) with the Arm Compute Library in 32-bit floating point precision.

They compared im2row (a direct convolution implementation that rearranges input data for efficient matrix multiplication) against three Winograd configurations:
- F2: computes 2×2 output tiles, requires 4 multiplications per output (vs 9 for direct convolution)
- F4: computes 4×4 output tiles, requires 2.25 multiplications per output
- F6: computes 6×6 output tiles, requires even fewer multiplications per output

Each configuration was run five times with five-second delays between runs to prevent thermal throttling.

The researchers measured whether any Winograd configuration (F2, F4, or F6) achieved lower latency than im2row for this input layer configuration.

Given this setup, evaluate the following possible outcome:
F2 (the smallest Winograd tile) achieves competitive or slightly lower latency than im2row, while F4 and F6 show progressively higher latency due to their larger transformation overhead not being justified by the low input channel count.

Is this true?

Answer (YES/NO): NO